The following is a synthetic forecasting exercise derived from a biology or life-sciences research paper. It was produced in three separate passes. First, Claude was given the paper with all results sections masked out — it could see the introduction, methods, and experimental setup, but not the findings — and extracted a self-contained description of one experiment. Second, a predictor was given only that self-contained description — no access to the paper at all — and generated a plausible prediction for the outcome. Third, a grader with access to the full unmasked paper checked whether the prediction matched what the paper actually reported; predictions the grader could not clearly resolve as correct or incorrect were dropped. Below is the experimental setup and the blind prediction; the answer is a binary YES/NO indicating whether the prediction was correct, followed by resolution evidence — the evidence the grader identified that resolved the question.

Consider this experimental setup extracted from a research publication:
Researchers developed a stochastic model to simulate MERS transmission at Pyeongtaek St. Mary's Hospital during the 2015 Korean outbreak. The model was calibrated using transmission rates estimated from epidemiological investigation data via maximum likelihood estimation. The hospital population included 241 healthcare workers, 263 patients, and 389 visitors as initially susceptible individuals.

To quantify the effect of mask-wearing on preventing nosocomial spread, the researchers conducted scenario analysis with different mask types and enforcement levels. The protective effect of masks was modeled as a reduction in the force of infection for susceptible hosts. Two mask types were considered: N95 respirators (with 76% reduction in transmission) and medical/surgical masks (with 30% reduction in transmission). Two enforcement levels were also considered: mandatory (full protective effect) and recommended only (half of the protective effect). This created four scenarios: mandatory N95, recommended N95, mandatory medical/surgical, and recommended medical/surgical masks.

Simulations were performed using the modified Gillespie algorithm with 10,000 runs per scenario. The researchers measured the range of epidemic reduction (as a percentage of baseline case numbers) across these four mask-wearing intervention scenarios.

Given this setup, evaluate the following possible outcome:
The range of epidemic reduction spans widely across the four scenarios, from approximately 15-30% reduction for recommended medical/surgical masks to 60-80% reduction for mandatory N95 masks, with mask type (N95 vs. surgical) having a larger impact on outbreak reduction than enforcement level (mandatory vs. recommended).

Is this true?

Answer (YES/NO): YES